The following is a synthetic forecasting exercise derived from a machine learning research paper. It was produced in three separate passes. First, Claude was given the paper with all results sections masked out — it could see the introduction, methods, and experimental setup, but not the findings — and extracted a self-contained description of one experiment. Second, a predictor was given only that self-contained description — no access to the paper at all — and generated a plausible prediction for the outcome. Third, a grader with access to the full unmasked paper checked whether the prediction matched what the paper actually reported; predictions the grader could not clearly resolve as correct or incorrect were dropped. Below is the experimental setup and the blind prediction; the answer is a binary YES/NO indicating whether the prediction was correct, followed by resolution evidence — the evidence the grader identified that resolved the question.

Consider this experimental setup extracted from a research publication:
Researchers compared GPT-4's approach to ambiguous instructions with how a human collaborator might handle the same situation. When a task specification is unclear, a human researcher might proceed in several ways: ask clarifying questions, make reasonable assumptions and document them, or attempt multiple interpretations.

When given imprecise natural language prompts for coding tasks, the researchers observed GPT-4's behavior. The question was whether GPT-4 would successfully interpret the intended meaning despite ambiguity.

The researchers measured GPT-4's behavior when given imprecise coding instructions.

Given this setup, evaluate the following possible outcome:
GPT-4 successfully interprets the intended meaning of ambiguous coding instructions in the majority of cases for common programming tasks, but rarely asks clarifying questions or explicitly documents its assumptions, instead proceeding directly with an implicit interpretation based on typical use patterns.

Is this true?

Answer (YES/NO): YES